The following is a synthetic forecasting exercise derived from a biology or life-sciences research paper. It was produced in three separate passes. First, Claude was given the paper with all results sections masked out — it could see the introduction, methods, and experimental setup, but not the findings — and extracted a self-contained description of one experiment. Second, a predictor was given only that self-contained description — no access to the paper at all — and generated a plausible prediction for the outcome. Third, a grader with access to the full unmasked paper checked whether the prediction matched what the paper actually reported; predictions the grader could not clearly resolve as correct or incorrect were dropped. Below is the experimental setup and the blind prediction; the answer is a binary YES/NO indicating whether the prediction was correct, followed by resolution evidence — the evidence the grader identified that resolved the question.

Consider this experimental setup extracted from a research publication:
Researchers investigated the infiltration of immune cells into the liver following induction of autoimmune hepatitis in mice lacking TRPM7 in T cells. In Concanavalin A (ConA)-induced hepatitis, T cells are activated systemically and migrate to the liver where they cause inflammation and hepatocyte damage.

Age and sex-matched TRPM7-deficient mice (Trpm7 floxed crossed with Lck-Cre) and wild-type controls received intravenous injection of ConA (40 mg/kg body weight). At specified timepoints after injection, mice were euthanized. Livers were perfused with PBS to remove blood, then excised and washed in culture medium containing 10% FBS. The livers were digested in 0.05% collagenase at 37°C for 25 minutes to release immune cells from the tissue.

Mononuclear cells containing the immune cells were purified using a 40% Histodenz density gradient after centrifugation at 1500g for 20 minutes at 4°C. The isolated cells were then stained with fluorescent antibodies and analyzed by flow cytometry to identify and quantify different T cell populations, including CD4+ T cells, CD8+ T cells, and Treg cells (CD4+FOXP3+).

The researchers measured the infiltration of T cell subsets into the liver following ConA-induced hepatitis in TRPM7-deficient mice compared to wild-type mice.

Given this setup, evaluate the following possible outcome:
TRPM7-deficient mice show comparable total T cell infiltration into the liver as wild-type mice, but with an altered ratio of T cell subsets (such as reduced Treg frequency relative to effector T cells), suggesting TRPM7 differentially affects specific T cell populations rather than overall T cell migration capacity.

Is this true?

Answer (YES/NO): NO